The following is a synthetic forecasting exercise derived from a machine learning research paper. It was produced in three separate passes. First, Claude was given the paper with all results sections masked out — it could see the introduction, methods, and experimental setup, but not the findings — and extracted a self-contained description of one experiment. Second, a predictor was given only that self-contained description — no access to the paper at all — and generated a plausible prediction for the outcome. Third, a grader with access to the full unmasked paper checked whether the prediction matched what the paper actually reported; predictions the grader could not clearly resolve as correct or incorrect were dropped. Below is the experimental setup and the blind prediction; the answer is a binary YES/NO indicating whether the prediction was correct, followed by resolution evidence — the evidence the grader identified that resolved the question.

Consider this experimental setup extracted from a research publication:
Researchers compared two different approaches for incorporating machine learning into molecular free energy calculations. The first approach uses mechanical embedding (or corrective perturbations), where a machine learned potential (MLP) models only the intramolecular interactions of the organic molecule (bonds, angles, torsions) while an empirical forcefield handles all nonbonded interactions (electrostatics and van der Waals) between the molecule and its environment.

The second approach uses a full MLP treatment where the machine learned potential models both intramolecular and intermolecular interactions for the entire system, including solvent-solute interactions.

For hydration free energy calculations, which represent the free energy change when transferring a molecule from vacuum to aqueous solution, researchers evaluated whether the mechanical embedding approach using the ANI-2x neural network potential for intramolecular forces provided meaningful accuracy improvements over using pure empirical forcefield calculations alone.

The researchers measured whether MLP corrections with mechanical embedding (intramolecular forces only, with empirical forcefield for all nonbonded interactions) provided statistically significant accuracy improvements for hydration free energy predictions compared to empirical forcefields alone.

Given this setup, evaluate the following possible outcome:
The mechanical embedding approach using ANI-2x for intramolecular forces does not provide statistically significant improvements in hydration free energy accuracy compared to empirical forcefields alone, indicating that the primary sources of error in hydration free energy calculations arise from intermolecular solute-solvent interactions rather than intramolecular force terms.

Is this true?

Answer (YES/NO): YES